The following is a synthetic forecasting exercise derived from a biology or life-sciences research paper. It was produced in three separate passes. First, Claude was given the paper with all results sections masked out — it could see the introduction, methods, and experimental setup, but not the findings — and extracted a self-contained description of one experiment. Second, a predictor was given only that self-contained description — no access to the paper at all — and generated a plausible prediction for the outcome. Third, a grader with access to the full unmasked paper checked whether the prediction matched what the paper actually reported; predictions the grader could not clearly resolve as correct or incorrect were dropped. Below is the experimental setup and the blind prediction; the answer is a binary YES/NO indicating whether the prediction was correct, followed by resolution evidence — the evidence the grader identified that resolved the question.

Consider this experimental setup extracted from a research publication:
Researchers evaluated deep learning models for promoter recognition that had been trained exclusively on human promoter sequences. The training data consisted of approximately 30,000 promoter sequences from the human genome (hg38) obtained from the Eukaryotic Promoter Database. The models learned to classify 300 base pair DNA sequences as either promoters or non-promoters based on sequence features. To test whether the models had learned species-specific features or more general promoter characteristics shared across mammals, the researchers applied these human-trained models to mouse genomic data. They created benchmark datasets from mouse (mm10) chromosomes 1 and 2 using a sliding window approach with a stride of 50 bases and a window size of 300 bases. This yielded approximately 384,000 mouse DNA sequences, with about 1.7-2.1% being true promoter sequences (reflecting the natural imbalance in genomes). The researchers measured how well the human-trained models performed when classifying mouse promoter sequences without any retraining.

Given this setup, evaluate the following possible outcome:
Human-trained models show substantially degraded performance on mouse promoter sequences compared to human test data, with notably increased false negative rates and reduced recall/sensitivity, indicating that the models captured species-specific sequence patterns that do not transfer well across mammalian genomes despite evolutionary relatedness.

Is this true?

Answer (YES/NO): NO